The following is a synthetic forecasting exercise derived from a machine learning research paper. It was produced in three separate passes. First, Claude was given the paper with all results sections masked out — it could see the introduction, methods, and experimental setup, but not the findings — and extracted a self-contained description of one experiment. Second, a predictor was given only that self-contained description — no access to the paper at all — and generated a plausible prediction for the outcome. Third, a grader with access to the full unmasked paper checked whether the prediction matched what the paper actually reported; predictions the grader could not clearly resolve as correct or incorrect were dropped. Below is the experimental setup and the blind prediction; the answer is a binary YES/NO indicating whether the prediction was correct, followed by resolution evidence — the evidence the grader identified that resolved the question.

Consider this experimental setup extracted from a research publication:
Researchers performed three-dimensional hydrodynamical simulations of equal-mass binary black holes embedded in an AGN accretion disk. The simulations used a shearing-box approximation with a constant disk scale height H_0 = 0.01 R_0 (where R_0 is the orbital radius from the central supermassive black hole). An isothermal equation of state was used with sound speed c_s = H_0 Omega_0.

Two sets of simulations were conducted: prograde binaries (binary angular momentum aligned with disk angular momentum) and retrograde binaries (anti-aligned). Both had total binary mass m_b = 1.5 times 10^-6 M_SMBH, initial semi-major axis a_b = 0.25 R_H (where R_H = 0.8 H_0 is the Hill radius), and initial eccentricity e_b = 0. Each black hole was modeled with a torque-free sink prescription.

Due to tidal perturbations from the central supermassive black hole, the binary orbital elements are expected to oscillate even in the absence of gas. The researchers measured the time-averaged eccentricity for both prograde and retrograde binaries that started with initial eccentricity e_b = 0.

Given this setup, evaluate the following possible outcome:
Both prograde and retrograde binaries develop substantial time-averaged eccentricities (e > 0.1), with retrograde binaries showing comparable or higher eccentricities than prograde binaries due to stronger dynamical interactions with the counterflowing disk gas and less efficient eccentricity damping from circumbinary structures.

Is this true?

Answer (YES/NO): NO